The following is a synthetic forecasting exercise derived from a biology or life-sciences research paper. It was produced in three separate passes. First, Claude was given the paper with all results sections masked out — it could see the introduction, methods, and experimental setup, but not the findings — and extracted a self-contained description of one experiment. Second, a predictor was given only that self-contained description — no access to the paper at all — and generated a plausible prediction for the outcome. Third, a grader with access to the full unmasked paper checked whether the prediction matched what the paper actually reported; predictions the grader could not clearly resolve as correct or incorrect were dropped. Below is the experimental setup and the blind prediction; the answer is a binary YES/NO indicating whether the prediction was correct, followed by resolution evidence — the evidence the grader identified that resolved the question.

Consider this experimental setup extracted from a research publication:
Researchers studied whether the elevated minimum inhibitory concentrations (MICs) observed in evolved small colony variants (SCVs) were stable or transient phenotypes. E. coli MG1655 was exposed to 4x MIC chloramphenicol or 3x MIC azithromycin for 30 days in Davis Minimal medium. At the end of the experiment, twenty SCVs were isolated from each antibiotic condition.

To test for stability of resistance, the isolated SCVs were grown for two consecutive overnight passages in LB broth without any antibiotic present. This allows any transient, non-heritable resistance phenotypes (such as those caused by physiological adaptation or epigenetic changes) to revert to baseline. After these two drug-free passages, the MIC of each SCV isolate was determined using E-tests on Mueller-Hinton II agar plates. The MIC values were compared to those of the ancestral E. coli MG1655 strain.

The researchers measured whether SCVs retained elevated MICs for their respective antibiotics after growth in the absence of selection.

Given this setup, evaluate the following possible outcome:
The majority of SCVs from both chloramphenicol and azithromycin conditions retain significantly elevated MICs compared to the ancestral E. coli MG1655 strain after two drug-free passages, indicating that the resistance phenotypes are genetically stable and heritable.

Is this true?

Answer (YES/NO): NO